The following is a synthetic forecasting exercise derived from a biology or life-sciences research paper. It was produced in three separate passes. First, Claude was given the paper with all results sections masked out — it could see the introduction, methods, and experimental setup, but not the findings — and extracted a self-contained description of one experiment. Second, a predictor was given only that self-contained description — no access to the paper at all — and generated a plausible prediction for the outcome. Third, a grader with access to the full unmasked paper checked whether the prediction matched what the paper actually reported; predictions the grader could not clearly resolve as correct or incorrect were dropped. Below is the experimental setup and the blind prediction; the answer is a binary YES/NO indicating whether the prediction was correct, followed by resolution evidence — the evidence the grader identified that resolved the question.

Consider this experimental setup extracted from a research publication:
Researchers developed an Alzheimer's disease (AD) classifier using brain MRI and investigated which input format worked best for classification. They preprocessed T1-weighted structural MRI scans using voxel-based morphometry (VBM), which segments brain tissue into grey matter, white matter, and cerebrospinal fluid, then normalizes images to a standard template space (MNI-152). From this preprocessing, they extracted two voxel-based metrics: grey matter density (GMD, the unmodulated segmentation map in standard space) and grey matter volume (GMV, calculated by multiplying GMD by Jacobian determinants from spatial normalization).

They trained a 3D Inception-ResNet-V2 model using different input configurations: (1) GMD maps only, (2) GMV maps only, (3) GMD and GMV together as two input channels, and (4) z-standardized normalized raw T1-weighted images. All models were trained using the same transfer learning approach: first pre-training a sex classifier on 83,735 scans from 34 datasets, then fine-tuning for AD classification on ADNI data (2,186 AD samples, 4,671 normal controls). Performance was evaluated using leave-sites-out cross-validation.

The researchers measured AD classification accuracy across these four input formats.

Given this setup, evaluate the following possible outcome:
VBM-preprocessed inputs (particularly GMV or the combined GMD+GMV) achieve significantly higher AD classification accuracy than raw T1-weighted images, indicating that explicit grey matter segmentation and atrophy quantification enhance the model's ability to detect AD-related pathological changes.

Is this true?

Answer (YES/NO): NO